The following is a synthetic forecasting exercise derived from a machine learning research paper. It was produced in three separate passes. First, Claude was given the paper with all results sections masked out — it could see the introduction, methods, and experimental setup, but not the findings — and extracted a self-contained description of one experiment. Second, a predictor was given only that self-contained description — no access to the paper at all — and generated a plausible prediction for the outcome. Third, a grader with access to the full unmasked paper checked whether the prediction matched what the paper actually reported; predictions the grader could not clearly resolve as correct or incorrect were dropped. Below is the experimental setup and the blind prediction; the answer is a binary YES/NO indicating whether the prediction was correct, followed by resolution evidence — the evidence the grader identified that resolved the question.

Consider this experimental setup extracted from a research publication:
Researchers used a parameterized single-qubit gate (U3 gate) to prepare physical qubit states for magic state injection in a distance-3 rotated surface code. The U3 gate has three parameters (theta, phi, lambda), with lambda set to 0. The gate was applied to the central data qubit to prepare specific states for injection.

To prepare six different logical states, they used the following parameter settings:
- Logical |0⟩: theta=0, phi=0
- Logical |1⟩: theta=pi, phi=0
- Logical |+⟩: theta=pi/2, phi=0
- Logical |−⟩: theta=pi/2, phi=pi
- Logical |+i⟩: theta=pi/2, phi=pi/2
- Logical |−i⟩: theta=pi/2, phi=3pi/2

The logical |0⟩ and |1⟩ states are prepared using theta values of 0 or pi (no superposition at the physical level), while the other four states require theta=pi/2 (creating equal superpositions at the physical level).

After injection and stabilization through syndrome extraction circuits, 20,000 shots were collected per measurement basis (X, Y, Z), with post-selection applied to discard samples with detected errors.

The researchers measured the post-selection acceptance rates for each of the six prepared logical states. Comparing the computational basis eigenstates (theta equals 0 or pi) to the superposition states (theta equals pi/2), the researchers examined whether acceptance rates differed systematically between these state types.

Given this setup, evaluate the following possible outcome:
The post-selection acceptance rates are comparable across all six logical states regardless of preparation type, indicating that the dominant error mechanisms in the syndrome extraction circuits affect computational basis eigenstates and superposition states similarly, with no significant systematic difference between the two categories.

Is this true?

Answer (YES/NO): YES